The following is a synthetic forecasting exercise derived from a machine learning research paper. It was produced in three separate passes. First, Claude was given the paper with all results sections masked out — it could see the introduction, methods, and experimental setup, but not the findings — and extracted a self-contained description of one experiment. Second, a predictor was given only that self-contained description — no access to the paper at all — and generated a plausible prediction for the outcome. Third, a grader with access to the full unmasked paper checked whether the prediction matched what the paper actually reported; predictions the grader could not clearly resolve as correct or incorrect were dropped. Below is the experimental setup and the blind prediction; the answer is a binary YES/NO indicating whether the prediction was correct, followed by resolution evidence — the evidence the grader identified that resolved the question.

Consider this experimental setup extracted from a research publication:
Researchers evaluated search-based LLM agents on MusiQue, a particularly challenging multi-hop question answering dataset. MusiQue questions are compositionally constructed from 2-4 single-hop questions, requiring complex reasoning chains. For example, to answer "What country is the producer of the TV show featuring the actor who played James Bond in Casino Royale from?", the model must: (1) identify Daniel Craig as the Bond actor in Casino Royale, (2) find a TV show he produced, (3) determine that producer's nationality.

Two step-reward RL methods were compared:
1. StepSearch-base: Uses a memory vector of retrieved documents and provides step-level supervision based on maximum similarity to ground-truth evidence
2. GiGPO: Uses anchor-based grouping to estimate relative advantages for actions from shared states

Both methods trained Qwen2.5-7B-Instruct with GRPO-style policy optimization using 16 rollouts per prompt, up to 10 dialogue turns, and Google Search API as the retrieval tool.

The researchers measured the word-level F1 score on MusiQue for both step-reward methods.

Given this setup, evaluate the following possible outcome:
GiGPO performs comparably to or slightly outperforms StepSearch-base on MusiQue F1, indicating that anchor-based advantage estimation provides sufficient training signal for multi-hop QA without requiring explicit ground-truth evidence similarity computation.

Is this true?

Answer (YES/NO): NO